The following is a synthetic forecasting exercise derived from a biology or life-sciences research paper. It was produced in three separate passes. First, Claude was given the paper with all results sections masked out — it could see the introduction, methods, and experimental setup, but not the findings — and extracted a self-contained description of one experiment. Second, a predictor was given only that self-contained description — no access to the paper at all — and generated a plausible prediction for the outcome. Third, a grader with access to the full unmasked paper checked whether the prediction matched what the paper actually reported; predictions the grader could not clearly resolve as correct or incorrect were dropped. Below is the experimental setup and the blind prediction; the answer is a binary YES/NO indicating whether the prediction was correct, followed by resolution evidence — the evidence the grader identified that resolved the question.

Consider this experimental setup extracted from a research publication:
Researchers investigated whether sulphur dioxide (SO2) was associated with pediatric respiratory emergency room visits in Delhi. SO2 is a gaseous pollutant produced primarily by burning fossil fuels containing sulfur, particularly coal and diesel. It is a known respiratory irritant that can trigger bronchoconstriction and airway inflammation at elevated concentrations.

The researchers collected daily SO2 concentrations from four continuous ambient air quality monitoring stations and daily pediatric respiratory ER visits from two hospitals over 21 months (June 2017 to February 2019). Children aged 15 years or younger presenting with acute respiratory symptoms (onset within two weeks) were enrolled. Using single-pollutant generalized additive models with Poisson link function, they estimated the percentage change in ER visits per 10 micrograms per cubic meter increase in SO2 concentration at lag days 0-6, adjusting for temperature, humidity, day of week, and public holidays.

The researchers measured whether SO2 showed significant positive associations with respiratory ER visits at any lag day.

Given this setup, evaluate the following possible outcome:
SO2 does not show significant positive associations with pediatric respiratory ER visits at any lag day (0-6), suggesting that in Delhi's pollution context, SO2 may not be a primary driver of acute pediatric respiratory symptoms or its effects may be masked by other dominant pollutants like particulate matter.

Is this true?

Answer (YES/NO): NO